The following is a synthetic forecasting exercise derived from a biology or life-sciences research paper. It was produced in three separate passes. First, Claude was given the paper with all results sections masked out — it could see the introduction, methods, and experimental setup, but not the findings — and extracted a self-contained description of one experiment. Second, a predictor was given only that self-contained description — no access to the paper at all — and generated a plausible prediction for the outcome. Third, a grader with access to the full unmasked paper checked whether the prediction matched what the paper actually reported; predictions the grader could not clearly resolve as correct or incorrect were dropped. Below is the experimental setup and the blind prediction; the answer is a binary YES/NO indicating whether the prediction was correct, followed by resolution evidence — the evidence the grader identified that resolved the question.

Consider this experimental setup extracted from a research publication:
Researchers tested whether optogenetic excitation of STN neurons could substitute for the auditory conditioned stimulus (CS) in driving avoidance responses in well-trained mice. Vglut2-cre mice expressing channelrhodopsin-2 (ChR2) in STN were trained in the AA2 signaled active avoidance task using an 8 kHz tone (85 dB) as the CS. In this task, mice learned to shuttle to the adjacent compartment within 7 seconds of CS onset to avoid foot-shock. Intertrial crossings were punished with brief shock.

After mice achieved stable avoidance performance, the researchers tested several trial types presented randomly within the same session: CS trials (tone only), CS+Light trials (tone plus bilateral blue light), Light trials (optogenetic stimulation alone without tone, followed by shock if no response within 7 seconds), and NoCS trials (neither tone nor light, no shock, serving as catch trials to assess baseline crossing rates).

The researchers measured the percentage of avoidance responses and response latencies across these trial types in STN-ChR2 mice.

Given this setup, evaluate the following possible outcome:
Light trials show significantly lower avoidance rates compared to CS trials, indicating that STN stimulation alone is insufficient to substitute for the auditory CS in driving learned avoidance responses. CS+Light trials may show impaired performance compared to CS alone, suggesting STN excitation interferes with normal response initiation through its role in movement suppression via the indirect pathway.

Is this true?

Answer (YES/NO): NO